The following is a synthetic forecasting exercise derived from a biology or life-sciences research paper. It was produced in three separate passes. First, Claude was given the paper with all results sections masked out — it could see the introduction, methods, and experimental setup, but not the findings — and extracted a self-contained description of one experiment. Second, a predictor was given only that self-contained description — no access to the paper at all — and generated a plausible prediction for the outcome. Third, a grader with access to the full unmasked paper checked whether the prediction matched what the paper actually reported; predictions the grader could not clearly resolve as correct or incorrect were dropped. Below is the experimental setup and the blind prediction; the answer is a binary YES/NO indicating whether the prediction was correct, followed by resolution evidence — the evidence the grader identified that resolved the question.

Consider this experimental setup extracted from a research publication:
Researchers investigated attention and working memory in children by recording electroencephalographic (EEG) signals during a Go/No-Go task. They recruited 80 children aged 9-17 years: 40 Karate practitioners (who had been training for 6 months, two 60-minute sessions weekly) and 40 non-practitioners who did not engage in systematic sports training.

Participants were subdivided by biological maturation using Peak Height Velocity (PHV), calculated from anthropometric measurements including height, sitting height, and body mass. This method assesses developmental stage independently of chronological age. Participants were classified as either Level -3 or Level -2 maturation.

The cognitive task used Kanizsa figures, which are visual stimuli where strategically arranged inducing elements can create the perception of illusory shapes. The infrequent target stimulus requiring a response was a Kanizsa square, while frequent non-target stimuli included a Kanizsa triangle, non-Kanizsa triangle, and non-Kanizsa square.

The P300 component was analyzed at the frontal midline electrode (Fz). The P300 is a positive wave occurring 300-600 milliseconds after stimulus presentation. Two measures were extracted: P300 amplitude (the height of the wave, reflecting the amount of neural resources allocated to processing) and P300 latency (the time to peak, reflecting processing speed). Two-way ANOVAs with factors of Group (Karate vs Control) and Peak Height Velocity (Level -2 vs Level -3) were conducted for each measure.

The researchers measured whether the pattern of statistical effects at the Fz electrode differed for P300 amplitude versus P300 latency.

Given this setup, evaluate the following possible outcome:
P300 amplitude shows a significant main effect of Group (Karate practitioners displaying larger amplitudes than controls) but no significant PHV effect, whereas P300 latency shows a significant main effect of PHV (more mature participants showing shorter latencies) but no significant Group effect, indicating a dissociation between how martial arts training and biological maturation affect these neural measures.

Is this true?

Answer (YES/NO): NO